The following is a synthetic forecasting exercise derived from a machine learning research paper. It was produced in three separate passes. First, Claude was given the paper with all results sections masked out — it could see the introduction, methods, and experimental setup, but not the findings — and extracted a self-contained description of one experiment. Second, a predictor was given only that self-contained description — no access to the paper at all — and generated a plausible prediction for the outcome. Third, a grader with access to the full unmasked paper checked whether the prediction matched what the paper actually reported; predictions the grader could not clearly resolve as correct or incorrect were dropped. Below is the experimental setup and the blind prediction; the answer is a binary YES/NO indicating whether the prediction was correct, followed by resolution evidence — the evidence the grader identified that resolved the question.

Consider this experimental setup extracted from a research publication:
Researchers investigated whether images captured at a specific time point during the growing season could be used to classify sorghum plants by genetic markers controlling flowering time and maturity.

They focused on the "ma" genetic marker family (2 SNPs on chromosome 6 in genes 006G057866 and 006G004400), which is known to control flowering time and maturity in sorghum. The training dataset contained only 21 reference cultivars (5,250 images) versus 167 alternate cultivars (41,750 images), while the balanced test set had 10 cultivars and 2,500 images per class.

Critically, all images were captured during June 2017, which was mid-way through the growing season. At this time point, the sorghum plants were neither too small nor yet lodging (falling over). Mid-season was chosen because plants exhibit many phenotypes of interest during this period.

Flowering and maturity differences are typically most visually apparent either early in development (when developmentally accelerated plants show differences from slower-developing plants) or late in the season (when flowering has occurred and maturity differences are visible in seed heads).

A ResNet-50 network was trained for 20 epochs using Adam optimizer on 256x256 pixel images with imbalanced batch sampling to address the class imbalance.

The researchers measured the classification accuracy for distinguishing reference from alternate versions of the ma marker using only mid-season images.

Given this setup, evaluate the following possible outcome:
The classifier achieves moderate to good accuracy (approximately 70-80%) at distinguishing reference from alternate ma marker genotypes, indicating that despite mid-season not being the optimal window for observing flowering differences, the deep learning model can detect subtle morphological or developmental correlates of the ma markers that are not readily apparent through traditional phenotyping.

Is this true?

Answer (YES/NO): NO